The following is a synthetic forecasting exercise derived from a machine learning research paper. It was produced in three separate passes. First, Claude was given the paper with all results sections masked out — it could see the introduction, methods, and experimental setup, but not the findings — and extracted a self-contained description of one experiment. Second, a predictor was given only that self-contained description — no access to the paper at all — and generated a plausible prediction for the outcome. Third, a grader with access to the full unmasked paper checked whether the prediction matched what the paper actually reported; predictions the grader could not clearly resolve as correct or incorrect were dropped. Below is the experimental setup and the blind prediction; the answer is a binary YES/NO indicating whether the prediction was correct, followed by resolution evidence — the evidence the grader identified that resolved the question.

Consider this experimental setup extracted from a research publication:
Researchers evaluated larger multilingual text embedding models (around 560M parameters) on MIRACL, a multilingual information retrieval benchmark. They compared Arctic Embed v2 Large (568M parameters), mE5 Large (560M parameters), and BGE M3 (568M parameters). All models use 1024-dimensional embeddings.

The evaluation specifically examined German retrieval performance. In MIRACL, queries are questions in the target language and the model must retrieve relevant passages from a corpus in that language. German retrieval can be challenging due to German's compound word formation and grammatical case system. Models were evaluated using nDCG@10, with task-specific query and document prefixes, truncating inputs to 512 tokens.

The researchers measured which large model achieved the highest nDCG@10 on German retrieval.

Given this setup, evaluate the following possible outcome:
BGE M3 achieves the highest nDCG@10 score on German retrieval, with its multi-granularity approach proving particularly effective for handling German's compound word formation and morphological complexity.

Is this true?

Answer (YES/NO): NO